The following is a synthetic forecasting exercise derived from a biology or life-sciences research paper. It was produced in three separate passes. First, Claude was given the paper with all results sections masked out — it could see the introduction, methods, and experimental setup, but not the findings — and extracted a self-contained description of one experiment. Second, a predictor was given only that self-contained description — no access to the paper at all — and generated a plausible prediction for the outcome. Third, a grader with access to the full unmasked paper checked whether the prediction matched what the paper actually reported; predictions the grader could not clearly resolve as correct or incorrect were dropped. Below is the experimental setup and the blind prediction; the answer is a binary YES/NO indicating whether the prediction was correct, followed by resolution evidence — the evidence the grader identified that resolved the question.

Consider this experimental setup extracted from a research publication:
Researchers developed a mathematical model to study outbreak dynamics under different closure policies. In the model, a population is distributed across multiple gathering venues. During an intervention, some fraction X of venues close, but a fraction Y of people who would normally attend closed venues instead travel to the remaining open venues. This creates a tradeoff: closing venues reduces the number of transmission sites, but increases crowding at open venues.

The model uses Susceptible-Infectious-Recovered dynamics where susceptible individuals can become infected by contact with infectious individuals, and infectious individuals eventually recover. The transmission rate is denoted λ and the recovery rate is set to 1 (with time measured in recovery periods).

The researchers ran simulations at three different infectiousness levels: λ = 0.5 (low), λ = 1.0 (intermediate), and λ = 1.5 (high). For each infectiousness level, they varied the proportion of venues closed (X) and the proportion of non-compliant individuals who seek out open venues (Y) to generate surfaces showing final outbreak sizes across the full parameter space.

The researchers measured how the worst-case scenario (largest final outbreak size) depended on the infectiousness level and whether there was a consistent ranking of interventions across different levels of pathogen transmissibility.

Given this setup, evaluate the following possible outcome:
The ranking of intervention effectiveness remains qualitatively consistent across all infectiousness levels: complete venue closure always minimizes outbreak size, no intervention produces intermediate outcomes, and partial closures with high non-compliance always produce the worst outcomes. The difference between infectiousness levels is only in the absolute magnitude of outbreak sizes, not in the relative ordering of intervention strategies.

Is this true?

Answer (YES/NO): NO